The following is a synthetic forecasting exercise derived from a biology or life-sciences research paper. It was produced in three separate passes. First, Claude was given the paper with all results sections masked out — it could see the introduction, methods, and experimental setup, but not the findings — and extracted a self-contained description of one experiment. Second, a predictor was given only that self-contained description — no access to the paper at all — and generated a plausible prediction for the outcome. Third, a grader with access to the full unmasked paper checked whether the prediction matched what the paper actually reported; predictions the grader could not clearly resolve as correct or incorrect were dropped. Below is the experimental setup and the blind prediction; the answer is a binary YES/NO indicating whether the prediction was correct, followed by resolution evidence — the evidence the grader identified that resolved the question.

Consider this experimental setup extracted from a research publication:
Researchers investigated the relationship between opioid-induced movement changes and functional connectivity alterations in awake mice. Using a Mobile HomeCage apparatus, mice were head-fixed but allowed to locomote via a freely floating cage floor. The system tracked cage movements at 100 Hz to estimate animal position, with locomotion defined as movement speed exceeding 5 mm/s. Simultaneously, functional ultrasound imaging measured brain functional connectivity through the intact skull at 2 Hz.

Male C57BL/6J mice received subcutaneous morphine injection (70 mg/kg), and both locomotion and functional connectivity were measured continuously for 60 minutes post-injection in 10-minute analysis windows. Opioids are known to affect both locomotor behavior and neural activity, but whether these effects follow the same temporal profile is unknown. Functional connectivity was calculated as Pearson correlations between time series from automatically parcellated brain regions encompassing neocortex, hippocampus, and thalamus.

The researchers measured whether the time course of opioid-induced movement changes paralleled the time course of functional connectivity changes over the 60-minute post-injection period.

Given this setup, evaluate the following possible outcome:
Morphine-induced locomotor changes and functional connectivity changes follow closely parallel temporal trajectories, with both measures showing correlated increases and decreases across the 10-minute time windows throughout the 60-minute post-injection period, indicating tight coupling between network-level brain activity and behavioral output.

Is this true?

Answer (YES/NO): NO